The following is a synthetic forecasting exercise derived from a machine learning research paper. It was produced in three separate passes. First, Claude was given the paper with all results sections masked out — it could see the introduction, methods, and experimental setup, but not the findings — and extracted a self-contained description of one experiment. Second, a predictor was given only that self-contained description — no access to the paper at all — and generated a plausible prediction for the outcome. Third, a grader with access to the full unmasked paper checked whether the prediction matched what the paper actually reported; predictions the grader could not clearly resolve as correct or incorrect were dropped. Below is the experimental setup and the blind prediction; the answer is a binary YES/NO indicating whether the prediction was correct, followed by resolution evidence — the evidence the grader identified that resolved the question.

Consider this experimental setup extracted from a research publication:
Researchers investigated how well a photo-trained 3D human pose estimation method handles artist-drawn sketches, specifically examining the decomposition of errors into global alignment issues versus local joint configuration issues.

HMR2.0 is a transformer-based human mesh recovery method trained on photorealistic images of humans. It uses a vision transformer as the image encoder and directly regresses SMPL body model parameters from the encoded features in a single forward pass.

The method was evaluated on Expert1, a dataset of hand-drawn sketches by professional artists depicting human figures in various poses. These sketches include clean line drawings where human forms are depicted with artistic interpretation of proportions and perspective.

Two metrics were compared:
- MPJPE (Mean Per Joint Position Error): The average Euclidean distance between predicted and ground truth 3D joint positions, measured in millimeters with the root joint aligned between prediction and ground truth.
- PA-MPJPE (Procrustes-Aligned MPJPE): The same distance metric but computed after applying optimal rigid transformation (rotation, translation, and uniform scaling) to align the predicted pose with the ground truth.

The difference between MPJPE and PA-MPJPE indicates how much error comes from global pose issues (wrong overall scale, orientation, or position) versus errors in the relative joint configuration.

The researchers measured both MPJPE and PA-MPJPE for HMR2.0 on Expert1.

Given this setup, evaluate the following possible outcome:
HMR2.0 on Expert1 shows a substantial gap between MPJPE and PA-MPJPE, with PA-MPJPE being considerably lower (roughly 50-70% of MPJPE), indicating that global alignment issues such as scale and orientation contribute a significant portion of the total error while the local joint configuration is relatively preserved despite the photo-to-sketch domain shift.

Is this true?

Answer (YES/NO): NO